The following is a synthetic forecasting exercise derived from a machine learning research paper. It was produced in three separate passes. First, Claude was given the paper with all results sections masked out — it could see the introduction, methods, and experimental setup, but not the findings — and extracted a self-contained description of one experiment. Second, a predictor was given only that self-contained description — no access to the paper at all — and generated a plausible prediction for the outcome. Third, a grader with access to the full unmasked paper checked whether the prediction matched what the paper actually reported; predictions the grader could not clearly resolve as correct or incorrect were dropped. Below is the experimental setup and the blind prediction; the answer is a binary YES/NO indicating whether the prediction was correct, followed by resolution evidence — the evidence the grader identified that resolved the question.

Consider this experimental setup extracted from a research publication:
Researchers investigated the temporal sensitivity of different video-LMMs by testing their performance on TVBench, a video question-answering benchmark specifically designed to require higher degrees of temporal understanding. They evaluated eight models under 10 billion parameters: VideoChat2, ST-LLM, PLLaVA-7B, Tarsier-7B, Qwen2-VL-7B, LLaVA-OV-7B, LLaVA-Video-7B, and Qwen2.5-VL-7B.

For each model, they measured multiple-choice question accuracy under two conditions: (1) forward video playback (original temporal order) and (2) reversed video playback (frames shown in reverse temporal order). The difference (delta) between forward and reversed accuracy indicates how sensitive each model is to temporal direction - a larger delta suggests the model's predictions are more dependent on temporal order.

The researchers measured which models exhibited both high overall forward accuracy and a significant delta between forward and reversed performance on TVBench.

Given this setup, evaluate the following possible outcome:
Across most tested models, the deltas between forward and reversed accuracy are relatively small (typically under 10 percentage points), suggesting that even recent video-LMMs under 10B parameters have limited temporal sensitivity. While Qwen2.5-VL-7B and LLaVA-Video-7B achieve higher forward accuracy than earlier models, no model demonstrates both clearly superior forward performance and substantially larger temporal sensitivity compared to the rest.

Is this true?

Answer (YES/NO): NO